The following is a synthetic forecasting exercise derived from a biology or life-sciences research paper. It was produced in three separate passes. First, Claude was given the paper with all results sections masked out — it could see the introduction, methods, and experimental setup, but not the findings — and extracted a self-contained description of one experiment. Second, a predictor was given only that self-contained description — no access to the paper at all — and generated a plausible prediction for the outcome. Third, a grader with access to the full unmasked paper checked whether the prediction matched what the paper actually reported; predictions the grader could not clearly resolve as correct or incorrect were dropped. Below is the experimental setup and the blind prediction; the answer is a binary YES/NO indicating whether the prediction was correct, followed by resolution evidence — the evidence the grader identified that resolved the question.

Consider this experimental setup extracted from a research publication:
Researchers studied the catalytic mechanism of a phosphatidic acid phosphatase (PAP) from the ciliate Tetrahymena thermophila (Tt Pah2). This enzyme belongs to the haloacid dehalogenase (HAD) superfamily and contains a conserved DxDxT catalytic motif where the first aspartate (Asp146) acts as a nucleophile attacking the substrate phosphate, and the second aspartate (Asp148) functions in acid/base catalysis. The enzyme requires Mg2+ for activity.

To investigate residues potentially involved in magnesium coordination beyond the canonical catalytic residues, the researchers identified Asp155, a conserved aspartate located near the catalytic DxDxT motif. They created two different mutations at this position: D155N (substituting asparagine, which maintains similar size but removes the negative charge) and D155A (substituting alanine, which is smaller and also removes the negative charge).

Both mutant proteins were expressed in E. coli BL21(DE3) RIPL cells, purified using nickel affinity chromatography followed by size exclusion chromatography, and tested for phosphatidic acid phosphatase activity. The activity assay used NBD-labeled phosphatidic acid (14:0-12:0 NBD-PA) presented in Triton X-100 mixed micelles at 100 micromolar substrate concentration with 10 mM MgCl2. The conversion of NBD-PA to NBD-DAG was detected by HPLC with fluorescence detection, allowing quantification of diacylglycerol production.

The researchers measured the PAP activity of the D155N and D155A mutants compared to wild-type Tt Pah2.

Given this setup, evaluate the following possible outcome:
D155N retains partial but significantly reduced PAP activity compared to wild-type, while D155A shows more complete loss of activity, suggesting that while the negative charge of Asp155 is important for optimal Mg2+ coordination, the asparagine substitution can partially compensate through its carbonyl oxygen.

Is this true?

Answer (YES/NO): YES